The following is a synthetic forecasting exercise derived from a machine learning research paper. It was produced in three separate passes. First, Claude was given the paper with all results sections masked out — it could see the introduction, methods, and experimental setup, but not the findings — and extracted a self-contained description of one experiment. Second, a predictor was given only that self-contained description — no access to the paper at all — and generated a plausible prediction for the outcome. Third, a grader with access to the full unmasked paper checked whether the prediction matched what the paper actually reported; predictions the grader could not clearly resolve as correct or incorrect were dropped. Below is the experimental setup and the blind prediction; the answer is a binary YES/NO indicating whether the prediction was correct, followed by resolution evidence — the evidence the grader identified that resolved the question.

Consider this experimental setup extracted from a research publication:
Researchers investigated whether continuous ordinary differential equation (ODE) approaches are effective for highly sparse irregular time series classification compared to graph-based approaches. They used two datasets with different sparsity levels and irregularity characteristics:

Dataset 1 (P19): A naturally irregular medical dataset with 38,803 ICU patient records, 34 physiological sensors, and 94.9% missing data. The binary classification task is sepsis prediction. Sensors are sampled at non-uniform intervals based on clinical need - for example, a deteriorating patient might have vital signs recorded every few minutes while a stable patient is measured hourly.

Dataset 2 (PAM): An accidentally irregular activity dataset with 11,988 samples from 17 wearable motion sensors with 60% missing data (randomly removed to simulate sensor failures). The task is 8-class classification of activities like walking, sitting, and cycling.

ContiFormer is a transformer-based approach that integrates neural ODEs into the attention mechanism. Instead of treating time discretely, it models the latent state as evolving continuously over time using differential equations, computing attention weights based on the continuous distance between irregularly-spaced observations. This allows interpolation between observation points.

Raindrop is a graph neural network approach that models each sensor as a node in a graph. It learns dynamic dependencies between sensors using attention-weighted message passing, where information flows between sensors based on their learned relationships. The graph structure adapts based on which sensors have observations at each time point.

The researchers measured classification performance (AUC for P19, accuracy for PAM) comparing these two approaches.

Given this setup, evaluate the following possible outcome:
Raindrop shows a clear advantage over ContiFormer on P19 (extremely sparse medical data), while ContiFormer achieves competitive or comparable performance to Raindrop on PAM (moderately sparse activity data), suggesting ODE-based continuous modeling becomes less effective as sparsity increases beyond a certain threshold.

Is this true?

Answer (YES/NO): YES